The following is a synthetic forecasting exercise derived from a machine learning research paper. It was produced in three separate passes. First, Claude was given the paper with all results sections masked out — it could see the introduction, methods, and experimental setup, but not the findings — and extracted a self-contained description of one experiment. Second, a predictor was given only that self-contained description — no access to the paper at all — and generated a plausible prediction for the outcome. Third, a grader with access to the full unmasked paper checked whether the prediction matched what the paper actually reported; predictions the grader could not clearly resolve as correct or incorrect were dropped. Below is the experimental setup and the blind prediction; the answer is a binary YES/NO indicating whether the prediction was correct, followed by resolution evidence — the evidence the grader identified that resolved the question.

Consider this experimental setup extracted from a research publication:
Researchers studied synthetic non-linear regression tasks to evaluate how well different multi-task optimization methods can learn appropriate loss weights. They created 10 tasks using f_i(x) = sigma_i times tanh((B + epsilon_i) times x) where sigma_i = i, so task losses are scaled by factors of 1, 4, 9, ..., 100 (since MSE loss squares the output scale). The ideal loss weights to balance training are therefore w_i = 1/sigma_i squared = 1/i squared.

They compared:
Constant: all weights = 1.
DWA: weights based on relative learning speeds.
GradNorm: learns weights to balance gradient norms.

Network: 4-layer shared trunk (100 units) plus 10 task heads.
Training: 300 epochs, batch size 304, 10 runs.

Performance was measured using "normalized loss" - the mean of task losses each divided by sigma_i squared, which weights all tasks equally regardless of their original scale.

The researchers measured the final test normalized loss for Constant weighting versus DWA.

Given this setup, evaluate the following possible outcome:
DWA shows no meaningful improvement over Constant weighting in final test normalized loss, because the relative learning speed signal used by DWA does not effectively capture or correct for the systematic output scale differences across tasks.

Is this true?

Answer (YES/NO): YES